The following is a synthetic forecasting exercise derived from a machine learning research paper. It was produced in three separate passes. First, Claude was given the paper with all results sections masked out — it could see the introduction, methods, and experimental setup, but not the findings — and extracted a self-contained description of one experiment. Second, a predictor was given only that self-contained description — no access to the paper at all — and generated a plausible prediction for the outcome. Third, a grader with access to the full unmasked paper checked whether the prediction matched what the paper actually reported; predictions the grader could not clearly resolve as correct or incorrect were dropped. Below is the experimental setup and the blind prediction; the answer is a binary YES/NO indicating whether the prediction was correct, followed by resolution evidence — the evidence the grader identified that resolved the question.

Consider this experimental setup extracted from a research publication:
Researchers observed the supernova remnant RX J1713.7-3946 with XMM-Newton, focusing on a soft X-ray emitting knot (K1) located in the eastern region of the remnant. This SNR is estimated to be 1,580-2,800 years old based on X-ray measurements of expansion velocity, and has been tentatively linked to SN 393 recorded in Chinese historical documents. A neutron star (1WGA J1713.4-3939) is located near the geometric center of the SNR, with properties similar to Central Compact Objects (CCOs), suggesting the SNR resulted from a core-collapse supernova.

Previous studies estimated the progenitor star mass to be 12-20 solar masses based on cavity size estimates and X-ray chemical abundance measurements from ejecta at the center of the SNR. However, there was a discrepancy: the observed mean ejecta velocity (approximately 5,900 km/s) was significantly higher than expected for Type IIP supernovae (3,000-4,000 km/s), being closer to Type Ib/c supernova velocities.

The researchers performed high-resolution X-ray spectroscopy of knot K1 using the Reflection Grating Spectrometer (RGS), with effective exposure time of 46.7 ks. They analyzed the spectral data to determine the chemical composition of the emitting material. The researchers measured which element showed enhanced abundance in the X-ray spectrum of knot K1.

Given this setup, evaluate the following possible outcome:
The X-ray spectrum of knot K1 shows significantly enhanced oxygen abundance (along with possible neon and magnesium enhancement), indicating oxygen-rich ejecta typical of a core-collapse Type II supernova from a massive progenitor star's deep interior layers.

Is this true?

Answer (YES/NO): NO